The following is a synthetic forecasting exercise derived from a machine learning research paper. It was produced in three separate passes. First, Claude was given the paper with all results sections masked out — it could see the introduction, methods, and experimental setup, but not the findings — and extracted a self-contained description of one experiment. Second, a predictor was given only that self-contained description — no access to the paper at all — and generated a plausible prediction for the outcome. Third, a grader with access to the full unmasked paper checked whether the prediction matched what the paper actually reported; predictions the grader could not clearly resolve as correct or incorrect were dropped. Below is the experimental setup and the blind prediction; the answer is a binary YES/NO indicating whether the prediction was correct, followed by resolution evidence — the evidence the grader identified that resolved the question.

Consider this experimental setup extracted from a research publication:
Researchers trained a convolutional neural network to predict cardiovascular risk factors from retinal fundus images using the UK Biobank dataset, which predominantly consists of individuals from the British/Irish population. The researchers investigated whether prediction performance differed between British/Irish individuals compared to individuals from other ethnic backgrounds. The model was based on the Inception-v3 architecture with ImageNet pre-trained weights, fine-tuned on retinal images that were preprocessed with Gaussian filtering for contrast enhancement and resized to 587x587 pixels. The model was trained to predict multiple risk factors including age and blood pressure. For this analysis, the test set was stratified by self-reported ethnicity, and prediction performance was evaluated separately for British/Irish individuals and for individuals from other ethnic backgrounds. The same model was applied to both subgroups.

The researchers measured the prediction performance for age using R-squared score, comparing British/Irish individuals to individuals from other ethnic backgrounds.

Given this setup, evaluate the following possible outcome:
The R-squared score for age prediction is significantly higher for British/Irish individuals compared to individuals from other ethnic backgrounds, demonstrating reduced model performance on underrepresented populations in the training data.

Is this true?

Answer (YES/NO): YES